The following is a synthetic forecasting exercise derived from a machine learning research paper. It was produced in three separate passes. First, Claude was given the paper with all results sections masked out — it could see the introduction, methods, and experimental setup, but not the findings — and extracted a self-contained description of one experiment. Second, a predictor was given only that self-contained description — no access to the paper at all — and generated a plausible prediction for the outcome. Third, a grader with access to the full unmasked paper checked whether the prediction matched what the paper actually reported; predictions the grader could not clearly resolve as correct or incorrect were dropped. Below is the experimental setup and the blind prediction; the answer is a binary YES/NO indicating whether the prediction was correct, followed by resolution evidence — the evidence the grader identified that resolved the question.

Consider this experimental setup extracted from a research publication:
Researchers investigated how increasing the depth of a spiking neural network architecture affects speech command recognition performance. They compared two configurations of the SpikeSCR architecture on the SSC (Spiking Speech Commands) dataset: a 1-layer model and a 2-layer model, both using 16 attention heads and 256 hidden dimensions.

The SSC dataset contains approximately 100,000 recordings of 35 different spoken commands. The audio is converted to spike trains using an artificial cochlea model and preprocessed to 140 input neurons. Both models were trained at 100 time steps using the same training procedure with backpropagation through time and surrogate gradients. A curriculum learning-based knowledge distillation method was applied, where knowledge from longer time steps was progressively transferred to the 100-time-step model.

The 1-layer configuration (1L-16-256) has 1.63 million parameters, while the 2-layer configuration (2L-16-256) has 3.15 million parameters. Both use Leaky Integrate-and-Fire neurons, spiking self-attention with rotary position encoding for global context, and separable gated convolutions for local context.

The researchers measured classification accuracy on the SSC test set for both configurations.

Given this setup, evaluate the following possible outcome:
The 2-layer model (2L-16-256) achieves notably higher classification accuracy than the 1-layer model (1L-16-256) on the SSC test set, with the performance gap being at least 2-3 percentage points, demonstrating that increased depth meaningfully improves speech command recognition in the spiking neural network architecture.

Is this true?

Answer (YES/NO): NO